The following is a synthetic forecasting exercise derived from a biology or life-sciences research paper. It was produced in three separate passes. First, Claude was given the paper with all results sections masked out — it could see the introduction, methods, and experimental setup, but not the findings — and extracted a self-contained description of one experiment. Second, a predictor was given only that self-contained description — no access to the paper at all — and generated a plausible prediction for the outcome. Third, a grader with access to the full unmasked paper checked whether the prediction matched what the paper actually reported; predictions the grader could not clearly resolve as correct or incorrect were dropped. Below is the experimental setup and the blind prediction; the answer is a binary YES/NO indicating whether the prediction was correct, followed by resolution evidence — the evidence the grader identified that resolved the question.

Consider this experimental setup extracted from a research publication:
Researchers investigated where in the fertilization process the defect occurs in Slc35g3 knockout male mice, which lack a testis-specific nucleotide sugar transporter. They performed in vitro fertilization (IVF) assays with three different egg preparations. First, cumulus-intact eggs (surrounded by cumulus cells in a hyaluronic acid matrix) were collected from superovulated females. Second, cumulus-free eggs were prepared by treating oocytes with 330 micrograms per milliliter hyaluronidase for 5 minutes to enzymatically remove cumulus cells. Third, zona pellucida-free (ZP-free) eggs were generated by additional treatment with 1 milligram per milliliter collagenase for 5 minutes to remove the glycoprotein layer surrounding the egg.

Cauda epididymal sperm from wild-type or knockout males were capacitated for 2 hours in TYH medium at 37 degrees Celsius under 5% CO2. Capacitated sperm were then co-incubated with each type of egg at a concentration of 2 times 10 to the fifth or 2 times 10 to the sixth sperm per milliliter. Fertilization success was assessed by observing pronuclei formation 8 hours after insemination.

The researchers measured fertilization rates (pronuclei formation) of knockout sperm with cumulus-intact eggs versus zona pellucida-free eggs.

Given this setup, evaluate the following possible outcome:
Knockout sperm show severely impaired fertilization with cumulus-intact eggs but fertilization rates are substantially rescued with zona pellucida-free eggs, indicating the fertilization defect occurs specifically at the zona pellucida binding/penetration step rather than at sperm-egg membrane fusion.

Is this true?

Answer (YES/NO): NO